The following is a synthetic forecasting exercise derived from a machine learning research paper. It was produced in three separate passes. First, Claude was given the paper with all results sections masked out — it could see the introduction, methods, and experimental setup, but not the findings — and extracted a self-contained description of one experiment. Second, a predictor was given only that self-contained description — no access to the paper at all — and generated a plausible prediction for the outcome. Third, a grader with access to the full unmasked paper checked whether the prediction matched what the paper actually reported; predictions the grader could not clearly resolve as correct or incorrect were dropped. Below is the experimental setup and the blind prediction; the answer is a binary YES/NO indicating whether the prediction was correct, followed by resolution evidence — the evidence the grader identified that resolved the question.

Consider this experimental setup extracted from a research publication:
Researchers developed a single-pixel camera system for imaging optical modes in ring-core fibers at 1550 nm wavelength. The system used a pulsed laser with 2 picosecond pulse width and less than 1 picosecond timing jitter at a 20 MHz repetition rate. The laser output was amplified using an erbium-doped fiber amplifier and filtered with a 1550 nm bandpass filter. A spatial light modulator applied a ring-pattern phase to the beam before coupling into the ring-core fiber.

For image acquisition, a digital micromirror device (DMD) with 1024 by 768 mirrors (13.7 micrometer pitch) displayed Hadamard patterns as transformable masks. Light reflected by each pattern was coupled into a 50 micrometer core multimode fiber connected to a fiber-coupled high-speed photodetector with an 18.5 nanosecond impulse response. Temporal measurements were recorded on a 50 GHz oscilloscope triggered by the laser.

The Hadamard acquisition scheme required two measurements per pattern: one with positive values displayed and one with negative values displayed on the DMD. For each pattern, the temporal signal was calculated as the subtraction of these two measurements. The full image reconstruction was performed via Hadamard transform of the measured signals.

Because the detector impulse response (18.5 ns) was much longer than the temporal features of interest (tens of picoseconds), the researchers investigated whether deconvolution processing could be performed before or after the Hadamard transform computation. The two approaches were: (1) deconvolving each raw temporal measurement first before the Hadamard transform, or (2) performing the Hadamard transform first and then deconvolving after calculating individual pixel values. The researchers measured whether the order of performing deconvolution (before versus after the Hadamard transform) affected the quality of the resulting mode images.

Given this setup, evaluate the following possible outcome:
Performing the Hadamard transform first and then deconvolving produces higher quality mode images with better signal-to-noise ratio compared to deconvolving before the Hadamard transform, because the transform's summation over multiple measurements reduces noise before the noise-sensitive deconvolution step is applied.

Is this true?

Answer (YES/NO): NO